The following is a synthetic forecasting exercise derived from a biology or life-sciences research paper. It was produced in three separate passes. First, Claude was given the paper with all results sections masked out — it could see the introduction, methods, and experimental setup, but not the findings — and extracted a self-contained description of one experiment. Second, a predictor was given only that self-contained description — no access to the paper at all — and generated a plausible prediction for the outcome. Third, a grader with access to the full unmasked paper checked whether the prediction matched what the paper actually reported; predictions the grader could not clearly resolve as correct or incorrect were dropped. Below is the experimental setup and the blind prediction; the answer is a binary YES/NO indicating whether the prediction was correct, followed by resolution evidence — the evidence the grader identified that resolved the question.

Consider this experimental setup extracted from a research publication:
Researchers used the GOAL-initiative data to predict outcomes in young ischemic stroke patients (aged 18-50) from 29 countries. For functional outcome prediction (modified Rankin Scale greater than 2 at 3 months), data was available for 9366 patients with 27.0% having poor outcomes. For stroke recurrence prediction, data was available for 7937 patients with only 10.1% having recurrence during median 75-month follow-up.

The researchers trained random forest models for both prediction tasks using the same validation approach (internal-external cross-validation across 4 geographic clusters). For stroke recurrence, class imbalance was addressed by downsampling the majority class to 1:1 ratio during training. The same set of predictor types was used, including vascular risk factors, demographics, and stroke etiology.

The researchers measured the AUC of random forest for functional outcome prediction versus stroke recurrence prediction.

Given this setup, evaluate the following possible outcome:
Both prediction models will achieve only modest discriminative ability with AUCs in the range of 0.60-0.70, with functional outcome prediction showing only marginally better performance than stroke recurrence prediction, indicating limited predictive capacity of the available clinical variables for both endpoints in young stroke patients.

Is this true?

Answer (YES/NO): NO